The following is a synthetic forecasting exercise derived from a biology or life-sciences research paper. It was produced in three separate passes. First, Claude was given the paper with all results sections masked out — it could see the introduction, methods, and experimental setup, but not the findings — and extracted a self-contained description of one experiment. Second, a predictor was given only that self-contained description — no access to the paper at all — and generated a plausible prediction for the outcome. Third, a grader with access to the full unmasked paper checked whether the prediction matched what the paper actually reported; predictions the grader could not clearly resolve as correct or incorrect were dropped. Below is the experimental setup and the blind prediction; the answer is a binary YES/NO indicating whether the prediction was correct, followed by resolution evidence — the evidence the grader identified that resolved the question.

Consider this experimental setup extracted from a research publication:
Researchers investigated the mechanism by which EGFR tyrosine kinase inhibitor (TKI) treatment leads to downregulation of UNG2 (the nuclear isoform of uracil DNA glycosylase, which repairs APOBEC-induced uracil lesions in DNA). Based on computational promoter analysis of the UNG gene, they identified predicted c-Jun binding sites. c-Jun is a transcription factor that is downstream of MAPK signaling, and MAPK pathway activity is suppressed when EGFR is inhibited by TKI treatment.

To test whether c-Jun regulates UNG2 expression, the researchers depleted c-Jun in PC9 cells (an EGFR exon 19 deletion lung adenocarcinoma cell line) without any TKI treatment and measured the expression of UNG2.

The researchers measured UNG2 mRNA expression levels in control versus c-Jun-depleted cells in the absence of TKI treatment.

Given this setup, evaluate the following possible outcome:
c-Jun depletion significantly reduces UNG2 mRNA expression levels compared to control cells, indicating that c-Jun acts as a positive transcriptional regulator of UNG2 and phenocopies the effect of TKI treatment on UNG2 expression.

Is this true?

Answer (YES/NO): YES